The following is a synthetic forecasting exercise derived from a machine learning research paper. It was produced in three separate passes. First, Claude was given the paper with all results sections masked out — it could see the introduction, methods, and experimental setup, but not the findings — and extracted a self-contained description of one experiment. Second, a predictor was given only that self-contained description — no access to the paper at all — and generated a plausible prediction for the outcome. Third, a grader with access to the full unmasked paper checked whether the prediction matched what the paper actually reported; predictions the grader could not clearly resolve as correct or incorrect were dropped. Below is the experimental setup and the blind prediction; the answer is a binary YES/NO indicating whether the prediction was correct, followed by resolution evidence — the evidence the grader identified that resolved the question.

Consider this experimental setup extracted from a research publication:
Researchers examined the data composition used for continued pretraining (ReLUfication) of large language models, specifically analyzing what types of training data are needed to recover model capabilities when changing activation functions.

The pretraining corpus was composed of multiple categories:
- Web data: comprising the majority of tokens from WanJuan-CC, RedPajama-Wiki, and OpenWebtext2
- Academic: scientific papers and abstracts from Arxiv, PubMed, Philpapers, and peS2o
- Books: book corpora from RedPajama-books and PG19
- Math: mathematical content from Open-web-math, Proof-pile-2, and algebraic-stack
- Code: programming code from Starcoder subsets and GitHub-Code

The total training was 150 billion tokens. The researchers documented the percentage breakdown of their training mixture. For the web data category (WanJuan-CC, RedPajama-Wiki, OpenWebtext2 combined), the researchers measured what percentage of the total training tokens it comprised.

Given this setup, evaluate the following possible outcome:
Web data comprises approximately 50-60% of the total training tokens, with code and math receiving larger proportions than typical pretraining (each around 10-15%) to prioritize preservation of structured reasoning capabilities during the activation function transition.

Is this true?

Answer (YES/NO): NO